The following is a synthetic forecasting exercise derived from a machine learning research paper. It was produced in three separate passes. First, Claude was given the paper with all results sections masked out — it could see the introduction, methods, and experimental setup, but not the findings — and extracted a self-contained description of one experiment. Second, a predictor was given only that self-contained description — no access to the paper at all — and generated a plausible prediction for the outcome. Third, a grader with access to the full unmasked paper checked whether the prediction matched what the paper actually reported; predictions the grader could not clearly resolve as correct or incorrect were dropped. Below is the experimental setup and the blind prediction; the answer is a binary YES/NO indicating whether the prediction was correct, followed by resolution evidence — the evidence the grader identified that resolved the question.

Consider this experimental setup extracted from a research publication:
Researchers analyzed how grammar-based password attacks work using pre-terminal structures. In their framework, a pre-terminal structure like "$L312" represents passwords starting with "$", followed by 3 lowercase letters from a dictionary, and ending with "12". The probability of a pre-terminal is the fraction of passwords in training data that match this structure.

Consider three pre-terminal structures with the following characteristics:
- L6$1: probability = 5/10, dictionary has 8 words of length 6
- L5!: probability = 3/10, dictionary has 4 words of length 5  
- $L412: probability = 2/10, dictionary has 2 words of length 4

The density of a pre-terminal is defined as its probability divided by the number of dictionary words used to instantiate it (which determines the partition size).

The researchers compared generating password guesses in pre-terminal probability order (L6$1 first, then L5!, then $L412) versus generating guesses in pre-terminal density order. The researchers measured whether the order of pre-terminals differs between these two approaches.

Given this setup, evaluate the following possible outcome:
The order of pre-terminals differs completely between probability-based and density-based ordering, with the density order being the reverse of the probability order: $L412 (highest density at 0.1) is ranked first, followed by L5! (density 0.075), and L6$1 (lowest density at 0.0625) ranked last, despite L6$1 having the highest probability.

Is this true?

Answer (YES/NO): NO